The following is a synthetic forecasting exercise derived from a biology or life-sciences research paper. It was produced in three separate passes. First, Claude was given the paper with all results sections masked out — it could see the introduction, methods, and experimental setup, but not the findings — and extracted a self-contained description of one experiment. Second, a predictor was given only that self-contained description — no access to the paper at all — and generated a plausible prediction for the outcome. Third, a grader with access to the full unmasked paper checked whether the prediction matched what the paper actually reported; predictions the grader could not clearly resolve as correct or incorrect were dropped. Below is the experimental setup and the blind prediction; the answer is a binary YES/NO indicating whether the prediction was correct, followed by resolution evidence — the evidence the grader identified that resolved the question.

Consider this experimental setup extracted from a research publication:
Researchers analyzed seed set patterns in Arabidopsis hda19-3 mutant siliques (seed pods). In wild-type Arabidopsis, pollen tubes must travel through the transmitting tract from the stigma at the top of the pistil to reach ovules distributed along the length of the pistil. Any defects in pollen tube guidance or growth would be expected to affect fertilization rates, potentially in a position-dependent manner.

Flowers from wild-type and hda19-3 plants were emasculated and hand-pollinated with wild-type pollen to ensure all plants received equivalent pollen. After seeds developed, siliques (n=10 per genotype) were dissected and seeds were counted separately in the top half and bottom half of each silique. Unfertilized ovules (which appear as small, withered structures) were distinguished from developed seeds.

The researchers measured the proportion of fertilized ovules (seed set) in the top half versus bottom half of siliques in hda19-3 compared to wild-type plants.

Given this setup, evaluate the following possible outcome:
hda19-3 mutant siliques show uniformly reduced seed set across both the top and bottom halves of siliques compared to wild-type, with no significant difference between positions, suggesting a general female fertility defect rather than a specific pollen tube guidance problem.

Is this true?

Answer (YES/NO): NO